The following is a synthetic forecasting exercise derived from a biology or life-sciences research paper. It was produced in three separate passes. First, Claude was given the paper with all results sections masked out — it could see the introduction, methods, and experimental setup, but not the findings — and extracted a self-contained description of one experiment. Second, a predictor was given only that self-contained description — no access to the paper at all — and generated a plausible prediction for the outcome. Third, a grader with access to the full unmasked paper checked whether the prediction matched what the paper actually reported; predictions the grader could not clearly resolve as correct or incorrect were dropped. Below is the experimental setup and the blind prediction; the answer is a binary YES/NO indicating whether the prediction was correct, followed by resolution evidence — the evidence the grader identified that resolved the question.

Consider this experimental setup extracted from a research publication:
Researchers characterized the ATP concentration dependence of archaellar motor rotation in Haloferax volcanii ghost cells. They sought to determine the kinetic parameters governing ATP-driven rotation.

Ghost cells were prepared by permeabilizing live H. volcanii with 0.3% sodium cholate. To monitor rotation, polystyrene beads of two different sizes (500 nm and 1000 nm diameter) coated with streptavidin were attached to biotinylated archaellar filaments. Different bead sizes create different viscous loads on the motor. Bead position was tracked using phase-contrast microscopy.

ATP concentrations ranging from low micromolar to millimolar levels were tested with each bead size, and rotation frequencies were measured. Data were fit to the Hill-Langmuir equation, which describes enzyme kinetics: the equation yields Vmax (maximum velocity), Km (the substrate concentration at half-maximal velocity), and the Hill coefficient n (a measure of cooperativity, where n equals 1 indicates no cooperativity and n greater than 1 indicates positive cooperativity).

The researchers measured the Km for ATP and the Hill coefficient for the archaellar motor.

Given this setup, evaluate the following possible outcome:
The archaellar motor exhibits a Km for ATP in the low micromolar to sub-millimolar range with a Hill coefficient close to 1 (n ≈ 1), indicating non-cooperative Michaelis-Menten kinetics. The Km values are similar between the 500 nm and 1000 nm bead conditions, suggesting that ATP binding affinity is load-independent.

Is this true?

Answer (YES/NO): NO